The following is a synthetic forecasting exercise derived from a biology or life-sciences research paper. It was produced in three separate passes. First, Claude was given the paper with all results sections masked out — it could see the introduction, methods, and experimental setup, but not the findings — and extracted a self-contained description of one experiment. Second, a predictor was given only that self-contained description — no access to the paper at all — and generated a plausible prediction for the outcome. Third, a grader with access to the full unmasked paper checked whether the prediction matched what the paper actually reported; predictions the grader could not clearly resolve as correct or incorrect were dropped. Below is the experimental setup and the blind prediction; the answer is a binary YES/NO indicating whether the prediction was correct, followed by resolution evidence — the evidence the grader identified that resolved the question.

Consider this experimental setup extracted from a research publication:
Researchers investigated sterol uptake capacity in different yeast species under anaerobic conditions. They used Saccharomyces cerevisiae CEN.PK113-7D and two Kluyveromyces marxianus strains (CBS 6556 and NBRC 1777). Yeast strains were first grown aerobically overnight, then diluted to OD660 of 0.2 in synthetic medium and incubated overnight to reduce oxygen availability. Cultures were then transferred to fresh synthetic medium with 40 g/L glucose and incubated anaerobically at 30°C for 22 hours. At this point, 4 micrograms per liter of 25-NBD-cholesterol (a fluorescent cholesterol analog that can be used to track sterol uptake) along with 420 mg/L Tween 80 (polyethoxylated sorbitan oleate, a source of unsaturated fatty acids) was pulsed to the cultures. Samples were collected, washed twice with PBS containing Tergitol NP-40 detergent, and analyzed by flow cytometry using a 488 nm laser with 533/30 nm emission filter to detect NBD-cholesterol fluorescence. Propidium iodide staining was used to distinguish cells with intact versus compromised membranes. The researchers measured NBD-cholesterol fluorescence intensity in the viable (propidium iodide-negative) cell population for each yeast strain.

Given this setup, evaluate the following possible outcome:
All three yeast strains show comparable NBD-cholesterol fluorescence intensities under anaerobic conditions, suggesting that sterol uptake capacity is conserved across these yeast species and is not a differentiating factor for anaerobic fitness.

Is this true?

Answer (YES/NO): NO